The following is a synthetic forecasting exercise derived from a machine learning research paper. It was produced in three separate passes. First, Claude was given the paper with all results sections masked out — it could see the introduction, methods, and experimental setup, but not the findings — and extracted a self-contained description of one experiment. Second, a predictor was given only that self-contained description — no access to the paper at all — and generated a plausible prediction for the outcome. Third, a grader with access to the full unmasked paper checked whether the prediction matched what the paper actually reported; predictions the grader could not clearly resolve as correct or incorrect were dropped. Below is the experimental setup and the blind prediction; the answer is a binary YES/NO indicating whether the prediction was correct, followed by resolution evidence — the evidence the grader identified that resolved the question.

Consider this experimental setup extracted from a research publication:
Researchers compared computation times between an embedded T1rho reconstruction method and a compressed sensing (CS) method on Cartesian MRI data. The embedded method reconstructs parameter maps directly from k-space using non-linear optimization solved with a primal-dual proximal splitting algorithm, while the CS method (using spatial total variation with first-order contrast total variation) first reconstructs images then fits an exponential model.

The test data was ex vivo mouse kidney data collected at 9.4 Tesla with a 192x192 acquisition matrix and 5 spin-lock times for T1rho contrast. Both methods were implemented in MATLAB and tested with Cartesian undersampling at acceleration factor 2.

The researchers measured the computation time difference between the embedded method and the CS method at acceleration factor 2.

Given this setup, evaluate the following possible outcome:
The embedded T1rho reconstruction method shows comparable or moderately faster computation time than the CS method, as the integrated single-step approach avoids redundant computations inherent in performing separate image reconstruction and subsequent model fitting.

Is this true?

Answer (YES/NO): NO